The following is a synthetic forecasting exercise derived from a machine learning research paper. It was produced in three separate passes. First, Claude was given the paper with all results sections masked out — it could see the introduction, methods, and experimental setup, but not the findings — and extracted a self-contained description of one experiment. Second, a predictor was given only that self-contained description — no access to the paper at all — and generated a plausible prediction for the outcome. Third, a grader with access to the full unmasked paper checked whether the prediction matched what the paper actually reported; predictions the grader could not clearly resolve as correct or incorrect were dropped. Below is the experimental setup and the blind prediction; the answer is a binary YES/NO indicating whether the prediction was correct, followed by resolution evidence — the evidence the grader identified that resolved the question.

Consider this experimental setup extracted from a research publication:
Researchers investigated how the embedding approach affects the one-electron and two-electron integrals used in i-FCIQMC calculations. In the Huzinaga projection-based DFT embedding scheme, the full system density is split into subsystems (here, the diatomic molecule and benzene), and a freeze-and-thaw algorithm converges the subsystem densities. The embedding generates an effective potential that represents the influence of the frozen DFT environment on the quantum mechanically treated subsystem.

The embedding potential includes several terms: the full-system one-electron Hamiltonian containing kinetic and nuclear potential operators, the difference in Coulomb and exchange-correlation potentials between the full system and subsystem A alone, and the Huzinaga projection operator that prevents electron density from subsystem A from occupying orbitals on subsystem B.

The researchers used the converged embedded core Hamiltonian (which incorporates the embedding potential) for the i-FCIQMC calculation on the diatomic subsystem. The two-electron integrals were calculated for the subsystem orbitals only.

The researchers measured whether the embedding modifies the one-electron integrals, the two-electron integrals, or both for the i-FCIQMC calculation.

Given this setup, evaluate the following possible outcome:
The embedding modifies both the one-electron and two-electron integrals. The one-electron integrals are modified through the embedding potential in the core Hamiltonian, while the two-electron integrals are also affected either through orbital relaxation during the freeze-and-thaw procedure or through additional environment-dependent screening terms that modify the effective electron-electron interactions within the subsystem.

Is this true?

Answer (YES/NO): NO